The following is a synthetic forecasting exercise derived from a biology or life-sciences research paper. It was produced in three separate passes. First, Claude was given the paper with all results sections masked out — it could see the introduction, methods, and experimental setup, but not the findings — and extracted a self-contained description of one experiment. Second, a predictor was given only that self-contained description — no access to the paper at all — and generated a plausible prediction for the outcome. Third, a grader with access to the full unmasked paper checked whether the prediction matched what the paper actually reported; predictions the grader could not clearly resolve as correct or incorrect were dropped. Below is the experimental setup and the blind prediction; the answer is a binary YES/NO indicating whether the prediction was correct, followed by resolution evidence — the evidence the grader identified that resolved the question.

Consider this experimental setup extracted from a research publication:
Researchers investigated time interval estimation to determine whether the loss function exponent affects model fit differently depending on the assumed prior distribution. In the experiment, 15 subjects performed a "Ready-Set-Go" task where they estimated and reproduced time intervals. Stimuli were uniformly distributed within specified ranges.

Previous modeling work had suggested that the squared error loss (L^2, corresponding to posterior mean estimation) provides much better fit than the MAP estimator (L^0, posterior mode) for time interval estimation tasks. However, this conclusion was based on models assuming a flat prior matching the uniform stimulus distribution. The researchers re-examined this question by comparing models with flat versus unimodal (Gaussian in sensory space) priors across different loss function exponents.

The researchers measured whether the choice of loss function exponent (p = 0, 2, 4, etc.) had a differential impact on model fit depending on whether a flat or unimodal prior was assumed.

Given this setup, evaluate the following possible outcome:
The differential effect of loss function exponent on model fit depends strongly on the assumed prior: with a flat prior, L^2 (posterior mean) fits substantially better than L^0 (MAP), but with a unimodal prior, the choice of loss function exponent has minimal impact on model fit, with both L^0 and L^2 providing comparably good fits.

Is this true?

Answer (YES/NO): YES